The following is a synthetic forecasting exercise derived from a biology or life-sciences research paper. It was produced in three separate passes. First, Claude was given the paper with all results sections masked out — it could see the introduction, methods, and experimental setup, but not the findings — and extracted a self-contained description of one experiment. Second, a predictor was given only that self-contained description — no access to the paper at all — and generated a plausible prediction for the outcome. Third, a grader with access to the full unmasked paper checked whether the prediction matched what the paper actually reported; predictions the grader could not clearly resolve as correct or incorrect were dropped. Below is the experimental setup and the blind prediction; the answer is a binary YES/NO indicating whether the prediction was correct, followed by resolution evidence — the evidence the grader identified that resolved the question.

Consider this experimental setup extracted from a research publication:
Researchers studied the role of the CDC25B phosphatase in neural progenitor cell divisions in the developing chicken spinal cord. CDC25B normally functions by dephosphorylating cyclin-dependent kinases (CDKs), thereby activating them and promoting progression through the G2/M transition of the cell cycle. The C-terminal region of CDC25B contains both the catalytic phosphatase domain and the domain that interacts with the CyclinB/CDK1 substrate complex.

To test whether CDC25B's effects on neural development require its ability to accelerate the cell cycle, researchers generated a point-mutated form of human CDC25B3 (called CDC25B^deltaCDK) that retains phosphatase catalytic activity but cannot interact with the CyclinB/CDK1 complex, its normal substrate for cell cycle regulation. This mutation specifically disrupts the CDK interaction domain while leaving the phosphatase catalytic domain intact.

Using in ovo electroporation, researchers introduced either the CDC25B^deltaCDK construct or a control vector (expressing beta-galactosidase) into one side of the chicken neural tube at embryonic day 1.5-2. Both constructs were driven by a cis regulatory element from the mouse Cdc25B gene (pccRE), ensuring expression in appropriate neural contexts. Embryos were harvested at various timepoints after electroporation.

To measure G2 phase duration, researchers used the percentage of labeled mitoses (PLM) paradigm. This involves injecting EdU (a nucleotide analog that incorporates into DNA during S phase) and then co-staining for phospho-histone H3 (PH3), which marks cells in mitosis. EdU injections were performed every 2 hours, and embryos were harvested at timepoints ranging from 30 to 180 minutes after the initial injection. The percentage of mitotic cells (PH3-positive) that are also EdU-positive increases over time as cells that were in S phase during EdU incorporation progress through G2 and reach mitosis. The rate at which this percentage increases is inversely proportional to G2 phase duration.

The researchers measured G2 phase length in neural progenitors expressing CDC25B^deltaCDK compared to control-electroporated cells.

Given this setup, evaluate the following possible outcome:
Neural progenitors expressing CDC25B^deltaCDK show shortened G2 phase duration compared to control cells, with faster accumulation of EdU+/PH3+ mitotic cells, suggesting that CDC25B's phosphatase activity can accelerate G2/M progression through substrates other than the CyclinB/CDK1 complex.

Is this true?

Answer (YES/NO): NO